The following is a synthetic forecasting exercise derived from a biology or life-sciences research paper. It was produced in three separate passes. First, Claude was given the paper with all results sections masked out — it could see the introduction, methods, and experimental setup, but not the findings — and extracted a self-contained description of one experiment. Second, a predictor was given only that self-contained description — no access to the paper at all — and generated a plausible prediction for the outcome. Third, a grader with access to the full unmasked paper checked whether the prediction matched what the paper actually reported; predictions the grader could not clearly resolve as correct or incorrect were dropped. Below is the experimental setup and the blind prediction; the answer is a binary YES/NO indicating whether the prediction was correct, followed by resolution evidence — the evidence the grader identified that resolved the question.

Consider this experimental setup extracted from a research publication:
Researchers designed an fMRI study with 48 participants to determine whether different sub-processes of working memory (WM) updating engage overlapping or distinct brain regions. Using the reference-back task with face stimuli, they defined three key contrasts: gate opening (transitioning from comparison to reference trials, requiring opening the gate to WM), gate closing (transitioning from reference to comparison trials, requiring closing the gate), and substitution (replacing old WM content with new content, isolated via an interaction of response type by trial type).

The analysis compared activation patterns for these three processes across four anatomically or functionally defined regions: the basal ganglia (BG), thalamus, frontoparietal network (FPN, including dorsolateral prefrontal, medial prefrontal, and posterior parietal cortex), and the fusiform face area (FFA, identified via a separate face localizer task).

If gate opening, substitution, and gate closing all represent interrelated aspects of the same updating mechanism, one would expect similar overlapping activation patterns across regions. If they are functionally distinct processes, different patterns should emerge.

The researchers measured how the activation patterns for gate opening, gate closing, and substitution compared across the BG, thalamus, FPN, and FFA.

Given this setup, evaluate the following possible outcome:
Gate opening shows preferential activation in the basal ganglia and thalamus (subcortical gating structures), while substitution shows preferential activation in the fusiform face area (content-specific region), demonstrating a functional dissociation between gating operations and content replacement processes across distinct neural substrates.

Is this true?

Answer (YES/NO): NO